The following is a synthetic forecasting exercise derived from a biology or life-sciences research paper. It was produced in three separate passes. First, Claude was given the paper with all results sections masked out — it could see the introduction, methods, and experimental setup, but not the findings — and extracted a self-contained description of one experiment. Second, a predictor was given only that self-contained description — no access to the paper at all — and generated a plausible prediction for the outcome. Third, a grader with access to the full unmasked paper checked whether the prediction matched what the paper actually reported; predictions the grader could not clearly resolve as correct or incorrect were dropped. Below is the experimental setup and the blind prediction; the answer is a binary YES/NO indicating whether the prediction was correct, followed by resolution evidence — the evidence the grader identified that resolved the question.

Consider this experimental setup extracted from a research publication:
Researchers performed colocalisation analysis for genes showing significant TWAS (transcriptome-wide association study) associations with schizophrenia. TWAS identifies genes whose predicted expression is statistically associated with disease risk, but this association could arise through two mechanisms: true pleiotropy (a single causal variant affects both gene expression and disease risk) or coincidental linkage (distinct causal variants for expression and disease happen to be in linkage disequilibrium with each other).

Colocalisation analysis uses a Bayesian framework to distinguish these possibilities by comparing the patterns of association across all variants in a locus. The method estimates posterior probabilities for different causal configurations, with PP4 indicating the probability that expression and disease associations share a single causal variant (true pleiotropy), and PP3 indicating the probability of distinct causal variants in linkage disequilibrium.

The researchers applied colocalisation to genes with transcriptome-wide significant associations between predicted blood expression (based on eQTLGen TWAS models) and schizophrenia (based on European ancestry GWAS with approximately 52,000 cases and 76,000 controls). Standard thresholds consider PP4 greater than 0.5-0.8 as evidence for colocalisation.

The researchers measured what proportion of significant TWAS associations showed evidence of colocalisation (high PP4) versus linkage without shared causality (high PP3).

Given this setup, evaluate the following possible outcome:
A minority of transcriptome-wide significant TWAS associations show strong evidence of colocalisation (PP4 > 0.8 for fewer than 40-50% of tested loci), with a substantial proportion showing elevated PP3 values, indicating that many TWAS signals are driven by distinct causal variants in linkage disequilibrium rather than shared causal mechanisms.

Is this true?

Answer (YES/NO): YES